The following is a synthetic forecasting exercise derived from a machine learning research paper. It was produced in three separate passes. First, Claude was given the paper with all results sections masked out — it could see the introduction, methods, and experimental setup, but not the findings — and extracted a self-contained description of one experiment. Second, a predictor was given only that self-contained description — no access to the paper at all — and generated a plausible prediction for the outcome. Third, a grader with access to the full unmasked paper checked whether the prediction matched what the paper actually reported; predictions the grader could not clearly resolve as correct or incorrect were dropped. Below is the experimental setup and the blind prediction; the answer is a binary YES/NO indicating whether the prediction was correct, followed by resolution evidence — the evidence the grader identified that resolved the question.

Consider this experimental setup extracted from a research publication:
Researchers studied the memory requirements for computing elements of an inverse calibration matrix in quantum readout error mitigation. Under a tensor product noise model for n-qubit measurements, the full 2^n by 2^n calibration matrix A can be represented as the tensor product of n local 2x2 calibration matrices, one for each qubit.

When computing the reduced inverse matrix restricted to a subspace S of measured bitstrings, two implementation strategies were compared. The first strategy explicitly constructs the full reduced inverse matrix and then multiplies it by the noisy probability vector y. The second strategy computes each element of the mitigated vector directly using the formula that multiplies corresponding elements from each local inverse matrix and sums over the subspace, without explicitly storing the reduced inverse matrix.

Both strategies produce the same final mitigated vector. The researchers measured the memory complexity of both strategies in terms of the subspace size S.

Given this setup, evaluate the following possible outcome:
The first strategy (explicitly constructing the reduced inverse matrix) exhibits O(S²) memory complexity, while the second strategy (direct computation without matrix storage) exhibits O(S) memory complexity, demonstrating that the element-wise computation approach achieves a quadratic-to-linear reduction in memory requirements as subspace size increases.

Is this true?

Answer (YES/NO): YES